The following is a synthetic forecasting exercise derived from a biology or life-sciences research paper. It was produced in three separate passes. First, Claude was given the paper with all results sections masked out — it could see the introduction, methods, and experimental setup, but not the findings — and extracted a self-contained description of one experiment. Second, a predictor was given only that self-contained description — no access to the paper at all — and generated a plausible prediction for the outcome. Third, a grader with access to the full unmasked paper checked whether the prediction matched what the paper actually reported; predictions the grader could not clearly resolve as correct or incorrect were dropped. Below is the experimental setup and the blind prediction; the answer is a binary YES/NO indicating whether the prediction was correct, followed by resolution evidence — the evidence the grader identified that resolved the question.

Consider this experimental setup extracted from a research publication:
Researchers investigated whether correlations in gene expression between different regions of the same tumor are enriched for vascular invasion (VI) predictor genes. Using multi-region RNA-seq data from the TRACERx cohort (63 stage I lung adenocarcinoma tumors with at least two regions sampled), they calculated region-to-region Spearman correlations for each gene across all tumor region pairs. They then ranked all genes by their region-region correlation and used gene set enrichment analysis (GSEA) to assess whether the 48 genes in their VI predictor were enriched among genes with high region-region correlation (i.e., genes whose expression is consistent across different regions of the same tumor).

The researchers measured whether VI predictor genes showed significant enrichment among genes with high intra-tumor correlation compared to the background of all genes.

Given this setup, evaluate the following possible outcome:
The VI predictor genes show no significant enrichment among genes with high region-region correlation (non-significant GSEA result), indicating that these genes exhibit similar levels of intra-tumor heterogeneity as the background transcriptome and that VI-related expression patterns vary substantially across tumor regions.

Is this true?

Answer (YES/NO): NO